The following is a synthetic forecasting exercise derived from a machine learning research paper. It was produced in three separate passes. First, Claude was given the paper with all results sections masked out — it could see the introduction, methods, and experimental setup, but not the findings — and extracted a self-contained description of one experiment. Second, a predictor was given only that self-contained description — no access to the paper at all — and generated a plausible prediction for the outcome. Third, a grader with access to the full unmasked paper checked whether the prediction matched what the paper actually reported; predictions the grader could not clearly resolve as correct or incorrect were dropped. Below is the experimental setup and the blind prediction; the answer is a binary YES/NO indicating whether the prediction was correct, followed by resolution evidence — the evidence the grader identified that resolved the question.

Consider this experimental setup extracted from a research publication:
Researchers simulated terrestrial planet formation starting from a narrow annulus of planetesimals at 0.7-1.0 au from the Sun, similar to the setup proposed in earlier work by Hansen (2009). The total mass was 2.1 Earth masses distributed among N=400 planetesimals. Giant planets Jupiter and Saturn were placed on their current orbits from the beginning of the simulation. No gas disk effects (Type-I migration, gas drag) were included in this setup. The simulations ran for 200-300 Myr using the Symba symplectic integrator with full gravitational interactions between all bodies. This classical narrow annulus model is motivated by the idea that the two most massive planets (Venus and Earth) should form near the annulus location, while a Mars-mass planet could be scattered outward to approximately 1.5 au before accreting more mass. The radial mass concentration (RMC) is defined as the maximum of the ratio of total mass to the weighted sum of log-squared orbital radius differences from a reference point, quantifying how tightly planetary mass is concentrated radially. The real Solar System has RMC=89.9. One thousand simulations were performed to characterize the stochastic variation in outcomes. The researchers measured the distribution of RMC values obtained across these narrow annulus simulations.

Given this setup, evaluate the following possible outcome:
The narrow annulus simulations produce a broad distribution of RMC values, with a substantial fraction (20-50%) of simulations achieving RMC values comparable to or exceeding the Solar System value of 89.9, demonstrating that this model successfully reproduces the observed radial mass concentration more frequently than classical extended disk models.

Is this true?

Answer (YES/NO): NO